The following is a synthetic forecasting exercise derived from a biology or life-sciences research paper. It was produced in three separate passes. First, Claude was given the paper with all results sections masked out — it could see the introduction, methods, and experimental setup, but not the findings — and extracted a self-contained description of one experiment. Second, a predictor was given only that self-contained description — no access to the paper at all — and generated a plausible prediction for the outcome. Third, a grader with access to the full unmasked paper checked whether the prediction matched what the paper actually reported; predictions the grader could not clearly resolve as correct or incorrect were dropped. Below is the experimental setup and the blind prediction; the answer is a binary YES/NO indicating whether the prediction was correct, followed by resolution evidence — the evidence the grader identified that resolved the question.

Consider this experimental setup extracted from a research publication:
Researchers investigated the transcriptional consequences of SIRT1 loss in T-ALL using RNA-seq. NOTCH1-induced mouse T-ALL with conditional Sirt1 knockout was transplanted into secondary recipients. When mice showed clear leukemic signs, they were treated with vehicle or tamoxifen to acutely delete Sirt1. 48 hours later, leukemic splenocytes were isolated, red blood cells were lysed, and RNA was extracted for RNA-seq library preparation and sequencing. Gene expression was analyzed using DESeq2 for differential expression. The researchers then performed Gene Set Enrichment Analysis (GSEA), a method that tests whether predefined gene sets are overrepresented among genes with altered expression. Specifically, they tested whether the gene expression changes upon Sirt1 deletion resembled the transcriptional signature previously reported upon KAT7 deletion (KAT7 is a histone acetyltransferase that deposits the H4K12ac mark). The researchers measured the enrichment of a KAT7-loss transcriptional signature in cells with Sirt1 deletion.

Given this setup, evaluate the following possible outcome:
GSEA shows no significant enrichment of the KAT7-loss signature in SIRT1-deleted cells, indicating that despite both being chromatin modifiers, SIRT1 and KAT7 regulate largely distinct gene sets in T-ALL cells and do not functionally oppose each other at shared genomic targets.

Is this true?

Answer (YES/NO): NO